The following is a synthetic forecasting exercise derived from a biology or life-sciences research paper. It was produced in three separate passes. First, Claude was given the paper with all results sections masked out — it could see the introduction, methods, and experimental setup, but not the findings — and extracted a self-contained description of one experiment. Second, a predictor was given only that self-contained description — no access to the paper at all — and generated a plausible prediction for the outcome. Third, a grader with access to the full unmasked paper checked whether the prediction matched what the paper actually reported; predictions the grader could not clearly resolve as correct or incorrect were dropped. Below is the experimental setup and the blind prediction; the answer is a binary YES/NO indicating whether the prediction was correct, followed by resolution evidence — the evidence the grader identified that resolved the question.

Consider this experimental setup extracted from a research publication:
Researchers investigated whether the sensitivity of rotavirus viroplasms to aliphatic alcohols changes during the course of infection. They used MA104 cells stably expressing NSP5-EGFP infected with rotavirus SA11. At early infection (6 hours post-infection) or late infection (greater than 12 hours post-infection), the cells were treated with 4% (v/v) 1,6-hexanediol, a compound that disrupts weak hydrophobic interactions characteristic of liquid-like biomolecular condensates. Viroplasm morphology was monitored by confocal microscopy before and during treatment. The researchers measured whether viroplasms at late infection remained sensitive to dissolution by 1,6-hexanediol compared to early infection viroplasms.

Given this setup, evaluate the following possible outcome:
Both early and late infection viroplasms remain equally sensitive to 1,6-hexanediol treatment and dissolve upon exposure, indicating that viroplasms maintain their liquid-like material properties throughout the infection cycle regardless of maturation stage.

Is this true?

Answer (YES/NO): NO